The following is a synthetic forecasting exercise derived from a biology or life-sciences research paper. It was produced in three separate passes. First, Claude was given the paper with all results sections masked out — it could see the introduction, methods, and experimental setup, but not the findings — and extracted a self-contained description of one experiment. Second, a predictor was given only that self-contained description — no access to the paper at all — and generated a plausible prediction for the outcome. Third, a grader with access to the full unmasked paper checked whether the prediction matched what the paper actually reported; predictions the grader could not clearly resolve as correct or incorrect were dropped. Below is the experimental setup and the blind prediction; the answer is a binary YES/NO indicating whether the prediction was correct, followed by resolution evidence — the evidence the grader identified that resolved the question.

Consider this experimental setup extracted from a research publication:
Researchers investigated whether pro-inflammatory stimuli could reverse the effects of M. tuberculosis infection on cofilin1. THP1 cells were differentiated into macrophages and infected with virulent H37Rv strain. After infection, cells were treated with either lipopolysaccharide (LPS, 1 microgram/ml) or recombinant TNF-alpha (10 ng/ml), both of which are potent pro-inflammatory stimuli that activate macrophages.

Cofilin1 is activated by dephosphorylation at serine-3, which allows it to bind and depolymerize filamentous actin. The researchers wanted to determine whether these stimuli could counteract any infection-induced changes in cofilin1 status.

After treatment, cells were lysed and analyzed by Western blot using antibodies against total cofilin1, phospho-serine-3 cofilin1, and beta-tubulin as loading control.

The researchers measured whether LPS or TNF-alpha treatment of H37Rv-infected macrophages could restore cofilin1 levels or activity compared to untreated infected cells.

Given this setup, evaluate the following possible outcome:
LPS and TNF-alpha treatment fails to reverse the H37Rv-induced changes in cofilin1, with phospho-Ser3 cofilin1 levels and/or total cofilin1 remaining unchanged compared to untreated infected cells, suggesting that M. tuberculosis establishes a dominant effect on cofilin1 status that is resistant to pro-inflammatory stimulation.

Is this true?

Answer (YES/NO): NO